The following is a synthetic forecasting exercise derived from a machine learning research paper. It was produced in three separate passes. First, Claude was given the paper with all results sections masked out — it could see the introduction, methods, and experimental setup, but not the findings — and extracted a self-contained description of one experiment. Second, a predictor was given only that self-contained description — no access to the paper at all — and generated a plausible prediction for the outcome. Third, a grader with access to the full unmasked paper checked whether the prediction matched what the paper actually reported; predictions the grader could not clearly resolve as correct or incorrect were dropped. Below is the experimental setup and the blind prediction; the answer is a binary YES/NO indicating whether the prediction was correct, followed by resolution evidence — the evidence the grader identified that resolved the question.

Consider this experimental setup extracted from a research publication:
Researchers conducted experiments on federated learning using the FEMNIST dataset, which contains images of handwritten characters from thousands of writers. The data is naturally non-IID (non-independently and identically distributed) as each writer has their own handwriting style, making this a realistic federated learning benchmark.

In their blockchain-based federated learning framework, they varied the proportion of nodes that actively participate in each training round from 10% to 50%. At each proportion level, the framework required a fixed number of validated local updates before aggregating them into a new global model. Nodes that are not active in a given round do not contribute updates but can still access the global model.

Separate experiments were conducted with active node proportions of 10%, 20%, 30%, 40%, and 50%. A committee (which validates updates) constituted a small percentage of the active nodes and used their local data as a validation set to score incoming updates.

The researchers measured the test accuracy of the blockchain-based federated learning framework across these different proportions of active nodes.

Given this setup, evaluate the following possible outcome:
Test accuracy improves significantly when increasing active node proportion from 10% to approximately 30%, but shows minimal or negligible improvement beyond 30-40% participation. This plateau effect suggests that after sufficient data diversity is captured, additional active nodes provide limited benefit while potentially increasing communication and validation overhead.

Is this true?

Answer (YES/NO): NO